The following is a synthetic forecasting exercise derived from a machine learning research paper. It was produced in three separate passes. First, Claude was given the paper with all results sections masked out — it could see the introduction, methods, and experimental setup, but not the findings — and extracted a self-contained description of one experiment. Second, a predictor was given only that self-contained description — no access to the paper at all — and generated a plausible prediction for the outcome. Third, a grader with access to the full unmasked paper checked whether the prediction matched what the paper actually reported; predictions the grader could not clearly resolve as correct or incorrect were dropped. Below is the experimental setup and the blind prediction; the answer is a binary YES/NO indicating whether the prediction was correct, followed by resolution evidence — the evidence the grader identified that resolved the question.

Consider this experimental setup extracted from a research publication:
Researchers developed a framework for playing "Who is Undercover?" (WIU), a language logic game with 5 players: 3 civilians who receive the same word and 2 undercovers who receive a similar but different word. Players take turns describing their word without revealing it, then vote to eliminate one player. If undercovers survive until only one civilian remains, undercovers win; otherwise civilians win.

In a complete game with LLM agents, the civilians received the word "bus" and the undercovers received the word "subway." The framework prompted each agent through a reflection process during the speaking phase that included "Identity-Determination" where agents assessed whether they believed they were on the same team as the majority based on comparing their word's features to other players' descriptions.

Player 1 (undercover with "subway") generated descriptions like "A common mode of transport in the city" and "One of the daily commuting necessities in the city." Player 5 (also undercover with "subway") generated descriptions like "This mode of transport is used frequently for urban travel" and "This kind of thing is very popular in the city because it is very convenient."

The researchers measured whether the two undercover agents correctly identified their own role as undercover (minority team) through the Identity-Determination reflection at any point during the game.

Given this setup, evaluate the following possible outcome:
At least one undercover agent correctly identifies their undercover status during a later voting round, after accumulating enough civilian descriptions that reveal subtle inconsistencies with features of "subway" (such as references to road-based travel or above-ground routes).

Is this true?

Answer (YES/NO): YES